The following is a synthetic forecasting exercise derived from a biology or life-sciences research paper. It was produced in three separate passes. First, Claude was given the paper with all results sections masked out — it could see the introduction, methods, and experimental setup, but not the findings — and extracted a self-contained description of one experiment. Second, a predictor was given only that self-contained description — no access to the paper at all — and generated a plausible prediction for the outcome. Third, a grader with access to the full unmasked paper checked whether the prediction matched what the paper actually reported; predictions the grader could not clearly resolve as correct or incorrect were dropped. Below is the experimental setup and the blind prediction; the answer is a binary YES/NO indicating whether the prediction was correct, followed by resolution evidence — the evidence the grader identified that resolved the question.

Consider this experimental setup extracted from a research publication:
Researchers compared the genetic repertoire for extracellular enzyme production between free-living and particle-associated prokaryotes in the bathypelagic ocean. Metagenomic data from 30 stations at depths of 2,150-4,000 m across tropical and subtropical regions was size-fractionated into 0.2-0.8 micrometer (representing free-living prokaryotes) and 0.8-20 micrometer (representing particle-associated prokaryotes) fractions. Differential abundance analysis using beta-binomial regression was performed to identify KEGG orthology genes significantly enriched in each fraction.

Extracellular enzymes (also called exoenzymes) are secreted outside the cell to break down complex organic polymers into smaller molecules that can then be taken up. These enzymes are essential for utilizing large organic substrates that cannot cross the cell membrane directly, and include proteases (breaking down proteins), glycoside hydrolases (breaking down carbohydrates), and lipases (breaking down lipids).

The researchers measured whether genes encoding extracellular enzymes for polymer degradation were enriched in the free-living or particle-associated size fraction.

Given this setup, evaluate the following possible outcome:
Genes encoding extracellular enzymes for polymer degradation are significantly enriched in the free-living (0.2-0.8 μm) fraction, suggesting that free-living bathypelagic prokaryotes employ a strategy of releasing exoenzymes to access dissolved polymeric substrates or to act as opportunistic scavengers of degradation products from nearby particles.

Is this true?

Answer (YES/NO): NO